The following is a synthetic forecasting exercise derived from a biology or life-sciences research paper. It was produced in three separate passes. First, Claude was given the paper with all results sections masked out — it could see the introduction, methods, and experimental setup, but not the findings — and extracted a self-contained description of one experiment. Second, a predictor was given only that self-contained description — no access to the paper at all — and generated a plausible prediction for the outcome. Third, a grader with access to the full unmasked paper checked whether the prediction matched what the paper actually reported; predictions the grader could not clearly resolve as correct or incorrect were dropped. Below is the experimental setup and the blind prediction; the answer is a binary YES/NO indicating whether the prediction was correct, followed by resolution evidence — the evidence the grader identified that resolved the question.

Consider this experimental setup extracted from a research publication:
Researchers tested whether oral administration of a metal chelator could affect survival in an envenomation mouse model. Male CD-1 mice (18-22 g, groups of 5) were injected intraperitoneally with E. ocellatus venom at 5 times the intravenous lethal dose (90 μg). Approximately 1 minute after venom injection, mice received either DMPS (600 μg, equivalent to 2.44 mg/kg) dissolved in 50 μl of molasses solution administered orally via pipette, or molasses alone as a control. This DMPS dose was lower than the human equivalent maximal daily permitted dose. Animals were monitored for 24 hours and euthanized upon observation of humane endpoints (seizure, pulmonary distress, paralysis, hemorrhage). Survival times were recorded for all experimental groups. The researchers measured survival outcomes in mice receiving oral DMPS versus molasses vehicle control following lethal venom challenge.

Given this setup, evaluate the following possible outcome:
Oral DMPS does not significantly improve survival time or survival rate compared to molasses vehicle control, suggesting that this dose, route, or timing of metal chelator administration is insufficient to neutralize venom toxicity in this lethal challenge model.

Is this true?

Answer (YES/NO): NO